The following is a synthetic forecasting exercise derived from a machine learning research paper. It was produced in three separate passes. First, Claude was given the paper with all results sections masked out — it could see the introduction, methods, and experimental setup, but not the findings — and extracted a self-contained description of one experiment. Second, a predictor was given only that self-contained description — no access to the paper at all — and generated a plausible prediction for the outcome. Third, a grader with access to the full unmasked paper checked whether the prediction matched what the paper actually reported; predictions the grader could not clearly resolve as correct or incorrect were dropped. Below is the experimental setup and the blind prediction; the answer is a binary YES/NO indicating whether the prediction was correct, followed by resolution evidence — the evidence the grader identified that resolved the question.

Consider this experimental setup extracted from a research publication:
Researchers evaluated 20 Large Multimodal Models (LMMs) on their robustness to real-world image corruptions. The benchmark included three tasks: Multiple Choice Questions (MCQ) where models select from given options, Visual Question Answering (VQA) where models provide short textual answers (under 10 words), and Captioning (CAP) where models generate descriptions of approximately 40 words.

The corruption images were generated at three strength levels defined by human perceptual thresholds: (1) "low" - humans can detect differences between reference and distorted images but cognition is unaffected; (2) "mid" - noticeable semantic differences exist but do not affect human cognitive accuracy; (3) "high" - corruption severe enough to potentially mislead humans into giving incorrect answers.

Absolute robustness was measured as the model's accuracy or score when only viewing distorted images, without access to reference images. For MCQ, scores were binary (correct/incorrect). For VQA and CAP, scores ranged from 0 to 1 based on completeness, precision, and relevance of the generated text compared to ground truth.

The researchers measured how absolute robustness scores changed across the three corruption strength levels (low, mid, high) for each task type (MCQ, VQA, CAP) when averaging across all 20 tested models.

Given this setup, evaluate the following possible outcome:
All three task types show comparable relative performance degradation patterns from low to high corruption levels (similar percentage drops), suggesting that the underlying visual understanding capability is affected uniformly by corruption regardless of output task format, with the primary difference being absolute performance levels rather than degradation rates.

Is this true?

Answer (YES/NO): NO